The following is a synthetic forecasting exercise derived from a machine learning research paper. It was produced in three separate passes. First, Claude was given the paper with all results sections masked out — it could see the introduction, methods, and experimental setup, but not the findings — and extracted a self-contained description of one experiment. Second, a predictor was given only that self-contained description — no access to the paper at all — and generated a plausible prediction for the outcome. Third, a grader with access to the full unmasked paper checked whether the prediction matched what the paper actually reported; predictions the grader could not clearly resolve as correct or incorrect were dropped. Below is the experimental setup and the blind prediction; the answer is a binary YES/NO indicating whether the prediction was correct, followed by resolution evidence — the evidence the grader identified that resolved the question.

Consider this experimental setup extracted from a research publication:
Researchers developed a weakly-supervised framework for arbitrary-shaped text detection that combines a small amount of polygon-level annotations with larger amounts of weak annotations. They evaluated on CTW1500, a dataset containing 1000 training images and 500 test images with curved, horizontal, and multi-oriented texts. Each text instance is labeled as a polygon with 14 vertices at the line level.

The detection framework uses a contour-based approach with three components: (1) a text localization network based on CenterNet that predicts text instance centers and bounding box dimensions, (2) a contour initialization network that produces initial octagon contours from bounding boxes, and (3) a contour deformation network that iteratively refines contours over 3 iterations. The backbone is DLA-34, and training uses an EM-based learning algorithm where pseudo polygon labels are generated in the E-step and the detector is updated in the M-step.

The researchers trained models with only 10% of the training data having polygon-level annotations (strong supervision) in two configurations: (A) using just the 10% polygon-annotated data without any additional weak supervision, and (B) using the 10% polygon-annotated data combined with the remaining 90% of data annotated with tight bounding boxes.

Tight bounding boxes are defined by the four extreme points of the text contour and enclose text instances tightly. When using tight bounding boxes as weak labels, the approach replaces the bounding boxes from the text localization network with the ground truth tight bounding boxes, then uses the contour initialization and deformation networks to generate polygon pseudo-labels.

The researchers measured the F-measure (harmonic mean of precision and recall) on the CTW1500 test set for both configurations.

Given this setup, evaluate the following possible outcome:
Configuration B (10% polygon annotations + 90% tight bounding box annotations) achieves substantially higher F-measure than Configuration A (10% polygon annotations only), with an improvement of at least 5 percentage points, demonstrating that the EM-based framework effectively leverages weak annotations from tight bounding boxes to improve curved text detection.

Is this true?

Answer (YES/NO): NO